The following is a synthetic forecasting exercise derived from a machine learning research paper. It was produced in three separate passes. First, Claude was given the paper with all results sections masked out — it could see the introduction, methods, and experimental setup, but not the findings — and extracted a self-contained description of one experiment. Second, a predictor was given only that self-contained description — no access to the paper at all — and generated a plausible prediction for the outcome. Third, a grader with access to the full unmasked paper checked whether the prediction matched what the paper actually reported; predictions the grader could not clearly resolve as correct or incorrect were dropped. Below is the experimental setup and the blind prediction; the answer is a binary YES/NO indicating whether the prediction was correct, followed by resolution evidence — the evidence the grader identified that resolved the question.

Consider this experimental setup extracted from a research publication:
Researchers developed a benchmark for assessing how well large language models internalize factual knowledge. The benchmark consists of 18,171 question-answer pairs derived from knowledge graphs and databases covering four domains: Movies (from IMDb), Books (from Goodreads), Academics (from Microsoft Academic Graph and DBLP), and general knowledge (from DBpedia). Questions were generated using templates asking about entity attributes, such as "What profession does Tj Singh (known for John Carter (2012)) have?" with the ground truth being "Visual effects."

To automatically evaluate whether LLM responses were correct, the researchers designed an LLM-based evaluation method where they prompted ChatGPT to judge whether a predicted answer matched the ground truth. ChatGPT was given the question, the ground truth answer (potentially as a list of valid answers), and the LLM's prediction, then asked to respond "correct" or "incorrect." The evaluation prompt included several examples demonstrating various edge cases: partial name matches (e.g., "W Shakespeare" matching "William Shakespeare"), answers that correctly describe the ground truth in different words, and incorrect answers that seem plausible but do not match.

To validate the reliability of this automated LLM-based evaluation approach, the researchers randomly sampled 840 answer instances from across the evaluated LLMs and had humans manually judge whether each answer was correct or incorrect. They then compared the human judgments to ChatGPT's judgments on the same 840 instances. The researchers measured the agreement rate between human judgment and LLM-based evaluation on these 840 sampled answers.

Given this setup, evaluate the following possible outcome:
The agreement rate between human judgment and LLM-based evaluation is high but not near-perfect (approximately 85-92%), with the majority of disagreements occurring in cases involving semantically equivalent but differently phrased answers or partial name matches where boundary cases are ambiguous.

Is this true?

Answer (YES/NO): NO